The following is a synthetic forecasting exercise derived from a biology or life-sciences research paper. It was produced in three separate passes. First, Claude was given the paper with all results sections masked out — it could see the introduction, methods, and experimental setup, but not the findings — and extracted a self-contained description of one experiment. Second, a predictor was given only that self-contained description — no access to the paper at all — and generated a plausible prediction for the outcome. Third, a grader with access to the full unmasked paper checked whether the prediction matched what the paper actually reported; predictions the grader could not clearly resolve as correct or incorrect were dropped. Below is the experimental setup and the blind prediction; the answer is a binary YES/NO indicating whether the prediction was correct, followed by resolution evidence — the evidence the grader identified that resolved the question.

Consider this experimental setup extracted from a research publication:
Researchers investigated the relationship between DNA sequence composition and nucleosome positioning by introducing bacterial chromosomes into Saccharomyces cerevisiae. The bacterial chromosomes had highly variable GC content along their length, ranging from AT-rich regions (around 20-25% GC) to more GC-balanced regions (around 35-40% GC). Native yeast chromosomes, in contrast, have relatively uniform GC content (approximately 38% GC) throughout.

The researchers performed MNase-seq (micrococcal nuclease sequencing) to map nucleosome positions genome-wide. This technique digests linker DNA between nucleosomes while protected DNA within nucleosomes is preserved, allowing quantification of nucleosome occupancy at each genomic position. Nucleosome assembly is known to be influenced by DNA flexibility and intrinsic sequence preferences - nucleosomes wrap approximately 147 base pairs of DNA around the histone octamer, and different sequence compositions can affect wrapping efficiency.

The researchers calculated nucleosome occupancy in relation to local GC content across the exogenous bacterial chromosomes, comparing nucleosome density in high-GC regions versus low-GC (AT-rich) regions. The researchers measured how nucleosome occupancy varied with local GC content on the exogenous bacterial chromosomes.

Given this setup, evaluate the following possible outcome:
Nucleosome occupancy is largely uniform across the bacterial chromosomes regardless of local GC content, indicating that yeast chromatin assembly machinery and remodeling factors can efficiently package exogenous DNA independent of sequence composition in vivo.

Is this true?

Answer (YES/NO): NO